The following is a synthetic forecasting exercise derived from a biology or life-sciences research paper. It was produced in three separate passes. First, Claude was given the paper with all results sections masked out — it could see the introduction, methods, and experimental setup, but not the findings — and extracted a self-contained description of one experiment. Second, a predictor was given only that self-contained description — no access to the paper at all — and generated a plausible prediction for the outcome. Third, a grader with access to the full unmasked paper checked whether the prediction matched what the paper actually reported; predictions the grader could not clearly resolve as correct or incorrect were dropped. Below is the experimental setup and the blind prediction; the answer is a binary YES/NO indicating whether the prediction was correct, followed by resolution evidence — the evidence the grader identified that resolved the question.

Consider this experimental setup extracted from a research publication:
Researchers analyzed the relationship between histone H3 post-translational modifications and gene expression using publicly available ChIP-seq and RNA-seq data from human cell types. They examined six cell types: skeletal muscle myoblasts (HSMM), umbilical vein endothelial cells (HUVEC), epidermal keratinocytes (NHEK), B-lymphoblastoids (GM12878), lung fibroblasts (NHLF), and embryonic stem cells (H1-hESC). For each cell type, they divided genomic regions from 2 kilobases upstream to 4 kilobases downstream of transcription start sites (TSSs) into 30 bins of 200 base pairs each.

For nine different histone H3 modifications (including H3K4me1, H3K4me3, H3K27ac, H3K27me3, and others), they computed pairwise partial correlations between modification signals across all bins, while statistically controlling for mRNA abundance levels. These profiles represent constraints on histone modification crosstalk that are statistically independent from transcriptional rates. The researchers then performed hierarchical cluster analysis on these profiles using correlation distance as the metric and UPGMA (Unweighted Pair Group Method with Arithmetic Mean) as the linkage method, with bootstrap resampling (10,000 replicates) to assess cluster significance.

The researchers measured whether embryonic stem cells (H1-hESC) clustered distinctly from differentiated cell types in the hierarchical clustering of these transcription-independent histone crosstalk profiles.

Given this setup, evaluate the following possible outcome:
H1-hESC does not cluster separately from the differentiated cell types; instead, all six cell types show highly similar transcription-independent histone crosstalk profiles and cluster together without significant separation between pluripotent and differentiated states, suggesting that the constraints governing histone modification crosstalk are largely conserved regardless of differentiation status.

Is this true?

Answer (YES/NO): NO